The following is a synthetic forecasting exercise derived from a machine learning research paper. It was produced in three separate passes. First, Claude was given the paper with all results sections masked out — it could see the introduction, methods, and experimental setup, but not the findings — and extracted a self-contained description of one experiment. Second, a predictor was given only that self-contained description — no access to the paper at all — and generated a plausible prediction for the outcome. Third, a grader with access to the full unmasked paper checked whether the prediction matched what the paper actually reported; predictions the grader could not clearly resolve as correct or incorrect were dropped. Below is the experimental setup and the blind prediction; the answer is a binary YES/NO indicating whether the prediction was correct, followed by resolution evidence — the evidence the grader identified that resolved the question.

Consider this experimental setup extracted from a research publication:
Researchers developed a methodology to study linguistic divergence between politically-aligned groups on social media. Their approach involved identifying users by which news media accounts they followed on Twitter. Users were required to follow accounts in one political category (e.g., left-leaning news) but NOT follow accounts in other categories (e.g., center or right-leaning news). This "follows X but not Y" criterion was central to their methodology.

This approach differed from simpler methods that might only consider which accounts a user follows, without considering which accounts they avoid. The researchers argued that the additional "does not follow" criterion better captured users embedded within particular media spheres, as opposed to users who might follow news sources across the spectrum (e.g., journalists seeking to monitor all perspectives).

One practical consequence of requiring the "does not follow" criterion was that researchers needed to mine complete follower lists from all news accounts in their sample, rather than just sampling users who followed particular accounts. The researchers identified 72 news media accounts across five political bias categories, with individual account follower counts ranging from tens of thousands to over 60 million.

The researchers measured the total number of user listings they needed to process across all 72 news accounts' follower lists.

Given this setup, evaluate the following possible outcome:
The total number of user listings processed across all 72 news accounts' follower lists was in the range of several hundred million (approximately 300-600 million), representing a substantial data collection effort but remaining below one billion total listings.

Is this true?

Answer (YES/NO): YES